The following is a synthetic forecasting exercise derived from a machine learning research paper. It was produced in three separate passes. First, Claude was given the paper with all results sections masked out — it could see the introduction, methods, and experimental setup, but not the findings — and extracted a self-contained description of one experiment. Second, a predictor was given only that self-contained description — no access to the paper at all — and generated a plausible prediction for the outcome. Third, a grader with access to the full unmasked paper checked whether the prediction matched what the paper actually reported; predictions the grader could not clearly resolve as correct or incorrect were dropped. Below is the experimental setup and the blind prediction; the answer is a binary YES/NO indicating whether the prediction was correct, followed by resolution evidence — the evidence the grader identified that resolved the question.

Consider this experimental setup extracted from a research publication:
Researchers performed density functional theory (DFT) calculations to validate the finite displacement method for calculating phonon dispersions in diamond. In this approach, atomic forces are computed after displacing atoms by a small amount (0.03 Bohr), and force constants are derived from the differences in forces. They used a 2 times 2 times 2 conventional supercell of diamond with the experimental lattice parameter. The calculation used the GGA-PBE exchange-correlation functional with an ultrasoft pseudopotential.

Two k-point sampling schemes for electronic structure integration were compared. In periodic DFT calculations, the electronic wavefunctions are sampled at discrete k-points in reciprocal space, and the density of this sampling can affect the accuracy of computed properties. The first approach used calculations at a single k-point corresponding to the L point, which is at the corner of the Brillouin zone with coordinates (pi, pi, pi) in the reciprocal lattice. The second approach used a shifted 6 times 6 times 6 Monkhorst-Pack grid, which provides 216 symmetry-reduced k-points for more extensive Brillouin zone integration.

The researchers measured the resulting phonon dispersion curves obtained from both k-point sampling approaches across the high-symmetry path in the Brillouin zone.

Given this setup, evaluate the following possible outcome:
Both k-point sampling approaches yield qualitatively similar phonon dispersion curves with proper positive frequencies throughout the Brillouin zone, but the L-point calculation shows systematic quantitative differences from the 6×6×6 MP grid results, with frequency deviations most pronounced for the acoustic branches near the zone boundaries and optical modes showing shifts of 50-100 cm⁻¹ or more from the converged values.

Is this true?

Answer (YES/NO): NO